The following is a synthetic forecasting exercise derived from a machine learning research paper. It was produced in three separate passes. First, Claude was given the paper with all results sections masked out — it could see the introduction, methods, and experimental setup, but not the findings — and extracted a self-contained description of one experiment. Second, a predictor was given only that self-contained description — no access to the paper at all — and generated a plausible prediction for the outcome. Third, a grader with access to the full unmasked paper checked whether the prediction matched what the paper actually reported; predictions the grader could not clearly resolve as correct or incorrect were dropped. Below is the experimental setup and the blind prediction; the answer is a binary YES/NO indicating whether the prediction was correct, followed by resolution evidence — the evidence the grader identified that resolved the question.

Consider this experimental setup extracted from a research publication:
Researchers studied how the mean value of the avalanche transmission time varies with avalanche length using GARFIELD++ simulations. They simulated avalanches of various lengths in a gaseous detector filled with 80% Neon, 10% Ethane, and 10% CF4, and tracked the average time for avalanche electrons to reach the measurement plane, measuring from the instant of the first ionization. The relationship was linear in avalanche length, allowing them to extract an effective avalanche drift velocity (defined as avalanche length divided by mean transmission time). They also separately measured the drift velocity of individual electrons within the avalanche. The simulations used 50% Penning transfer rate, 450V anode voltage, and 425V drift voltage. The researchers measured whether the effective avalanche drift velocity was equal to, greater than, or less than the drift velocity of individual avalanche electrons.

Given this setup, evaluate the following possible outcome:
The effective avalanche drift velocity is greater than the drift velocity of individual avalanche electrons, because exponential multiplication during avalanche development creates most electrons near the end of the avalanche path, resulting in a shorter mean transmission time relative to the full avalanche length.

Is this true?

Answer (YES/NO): YES